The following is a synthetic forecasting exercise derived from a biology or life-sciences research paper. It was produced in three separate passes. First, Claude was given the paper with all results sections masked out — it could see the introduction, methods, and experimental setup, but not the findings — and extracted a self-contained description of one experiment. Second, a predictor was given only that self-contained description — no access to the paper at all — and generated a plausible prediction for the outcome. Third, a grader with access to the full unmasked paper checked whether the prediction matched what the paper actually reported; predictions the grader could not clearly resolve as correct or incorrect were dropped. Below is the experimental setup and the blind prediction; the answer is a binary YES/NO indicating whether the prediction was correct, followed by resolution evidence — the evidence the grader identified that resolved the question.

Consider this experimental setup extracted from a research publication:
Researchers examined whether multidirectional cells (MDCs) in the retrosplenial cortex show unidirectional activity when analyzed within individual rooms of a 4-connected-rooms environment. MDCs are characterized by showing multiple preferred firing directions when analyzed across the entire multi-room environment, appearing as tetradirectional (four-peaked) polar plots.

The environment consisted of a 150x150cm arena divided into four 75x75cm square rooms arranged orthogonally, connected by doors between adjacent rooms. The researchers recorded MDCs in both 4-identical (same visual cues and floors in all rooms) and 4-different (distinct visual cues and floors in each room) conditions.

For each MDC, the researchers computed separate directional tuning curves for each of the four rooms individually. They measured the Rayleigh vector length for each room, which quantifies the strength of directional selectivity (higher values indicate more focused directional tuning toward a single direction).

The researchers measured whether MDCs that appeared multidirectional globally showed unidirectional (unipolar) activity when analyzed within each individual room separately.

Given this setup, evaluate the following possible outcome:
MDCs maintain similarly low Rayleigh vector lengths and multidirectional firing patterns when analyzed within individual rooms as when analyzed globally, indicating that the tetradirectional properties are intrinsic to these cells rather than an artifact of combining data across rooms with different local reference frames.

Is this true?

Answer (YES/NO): NO